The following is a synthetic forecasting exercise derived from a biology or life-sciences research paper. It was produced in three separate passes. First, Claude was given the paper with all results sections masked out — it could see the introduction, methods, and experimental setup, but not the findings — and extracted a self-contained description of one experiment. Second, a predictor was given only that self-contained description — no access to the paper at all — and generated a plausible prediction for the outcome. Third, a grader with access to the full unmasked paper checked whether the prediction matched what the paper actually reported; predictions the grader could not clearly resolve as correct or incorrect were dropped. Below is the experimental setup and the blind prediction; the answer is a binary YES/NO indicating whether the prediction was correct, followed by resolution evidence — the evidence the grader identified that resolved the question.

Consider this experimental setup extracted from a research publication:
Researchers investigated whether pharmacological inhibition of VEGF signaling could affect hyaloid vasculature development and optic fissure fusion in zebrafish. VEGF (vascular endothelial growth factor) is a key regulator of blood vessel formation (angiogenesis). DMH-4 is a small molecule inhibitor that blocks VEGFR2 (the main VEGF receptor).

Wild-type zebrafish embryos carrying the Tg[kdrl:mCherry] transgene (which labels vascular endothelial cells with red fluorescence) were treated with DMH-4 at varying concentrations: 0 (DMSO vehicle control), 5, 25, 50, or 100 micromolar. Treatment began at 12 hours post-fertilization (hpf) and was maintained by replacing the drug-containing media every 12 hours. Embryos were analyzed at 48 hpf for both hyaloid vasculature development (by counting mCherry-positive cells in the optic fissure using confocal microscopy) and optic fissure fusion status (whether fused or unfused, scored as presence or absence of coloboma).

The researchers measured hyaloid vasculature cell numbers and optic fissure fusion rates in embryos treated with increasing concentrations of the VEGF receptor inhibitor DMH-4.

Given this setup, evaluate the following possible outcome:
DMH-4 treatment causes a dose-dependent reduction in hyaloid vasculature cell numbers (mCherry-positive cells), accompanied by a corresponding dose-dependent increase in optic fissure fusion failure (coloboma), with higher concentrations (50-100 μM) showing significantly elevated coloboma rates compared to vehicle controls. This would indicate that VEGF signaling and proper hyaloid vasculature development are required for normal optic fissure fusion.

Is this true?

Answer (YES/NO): NO